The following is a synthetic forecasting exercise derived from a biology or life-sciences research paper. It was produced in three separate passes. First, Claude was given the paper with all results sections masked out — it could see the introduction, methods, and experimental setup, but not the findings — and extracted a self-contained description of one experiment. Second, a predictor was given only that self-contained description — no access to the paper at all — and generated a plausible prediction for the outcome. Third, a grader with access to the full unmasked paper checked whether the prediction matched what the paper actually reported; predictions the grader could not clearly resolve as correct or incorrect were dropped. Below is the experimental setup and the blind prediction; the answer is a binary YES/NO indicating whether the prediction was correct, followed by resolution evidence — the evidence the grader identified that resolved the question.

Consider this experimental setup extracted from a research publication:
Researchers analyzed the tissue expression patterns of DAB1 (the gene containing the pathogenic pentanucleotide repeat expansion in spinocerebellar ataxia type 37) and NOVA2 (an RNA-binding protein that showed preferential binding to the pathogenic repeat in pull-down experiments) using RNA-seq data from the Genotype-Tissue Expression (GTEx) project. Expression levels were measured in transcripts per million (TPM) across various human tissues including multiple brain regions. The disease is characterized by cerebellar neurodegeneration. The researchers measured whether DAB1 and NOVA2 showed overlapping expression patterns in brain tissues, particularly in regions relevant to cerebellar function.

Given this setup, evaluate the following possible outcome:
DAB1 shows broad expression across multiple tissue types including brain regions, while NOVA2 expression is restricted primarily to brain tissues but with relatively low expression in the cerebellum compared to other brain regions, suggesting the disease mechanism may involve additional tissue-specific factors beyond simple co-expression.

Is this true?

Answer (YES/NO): NO